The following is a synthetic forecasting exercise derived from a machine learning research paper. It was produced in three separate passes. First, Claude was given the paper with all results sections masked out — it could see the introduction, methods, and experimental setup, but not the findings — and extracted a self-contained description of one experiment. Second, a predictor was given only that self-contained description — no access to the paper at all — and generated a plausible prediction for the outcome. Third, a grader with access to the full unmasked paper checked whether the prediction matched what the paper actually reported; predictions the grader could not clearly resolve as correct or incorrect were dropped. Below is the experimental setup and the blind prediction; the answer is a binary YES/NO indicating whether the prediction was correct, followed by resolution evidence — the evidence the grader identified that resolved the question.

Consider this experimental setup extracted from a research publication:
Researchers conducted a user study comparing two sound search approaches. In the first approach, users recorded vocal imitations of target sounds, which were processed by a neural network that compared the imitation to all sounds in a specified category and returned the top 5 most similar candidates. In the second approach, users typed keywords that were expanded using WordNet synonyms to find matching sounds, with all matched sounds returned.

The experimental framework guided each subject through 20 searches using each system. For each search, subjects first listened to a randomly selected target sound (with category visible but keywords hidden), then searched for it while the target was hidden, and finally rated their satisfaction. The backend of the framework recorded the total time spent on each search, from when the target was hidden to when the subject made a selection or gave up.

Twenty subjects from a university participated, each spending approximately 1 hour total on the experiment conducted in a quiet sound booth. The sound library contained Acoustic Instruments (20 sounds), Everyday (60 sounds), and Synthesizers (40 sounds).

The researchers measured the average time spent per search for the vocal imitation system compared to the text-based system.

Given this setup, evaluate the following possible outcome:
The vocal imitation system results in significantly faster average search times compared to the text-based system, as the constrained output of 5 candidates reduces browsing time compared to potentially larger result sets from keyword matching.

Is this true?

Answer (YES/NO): NO